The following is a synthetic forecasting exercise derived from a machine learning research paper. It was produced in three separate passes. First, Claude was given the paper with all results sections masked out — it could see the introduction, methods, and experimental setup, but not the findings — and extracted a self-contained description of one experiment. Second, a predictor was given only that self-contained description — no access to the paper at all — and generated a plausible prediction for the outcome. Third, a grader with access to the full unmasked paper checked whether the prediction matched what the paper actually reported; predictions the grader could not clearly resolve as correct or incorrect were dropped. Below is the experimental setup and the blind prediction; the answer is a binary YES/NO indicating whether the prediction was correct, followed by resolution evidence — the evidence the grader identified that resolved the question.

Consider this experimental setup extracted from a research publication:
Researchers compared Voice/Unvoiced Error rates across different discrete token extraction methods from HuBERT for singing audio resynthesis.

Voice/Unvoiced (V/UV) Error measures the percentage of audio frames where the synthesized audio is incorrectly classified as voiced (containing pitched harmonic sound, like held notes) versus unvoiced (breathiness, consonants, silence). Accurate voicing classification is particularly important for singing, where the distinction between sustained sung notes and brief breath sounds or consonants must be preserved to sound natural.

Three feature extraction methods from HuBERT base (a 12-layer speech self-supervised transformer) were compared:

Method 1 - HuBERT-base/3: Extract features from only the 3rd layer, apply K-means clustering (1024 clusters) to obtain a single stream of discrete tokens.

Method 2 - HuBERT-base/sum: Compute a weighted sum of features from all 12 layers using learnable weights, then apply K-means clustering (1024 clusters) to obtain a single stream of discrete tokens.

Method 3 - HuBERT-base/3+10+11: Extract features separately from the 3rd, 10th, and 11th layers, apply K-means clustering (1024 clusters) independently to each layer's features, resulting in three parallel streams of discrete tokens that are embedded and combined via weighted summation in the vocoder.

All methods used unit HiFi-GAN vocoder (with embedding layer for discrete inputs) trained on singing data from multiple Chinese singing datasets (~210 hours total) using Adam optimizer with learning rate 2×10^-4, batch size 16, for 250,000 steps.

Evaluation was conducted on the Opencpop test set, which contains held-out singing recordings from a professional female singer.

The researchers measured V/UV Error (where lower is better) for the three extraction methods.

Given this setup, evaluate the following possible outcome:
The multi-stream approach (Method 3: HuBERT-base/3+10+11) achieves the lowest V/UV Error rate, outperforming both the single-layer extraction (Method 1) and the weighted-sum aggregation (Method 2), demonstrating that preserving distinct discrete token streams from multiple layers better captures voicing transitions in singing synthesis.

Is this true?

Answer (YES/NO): NO